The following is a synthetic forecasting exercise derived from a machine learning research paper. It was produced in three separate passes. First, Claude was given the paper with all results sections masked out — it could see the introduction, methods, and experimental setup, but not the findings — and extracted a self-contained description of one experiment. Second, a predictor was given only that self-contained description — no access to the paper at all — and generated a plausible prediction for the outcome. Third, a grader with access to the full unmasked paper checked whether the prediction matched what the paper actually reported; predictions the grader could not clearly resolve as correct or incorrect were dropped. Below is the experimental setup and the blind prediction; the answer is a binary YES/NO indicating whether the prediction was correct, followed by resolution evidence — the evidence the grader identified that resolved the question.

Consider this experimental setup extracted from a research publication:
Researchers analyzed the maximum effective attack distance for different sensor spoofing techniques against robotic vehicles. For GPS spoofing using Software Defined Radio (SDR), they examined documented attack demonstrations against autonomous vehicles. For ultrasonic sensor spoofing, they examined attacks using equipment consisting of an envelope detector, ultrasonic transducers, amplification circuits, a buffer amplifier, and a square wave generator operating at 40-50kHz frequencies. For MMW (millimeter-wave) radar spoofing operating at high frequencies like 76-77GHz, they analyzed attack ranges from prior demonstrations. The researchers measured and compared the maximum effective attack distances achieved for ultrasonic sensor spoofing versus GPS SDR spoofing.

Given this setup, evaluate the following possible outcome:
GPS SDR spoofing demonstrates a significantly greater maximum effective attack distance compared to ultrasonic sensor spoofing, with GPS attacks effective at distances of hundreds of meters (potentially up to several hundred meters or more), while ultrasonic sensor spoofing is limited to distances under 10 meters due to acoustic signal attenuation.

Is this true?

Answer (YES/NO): NO